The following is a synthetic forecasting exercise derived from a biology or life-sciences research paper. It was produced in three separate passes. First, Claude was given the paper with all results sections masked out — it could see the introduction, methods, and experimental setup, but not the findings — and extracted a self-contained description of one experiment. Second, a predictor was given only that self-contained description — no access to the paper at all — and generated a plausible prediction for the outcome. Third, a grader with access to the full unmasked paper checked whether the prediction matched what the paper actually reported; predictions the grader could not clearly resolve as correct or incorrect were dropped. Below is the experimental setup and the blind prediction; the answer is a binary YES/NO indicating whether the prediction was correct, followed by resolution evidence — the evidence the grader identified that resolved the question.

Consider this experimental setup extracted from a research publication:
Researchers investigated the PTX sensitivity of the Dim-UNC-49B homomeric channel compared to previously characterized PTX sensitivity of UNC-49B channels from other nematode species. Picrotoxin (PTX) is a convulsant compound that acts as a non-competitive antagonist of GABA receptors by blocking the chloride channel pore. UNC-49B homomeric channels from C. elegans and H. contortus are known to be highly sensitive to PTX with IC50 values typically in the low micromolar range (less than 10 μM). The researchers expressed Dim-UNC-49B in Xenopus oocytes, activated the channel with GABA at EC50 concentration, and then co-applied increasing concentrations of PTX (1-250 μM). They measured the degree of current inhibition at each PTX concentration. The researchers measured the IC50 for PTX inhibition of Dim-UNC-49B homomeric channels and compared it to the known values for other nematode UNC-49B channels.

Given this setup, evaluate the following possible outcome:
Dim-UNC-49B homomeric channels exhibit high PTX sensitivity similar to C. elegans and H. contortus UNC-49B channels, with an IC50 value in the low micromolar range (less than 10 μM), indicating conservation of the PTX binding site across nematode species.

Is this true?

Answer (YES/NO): YES